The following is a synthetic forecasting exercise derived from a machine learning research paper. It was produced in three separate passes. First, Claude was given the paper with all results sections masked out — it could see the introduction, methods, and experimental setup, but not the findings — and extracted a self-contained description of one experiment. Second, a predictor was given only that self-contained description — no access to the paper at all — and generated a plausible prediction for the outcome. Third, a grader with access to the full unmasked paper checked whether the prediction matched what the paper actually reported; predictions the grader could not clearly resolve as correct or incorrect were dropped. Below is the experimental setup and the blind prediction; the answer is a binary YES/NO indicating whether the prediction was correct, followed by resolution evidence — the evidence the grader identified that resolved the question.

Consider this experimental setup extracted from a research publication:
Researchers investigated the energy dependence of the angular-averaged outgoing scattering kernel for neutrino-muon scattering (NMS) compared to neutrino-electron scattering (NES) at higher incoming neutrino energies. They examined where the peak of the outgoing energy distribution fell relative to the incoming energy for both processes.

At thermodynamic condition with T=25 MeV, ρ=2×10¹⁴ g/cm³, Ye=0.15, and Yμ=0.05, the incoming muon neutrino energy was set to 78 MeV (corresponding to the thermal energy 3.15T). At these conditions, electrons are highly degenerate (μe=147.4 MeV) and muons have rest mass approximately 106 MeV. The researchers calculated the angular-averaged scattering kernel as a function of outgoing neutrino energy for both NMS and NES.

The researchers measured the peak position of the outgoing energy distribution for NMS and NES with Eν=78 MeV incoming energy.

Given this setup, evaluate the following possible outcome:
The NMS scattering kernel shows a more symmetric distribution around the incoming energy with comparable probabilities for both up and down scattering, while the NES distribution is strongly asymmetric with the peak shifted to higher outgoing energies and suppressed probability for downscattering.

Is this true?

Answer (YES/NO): NO